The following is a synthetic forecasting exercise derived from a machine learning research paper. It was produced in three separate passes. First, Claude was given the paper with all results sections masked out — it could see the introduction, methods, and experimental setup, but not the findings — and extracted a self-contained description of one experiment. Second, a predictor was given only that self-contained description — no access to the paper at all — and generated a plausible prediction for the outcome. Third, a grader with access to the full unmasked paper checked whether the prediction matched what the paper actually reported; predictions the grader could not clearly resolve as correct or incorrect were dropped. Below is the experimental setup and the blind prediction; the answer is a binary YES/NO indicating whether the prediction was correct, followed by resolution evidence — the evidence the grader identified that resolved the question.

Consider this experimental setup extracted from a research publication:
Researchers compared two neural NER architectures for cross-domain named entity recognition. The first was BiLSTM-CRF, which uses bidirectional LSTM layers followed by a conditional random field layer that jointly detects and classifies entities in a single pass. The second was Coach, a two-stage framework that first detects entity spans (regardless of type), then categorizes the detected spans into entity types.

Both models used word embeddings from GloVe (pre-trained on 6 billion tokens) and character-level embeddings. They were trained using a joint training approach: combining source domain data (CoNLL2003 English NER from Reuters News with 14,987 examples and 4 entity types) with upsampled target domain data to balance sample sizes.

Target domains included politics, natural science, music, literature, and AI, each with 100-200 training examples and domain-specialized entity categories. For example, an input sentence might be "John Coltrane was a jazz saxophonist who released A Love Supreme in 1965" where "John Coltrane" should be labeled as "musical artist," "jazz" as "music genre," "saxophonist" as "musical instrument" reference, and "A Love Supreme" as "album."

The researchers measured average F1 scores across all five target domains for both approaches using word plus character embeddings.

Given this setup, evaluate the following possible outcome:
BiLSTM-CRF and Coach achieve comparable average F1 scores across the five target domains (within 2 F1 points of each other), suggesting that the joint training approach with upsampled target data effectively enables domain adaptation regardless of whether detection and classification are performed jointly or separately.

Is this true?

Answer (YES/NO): NO